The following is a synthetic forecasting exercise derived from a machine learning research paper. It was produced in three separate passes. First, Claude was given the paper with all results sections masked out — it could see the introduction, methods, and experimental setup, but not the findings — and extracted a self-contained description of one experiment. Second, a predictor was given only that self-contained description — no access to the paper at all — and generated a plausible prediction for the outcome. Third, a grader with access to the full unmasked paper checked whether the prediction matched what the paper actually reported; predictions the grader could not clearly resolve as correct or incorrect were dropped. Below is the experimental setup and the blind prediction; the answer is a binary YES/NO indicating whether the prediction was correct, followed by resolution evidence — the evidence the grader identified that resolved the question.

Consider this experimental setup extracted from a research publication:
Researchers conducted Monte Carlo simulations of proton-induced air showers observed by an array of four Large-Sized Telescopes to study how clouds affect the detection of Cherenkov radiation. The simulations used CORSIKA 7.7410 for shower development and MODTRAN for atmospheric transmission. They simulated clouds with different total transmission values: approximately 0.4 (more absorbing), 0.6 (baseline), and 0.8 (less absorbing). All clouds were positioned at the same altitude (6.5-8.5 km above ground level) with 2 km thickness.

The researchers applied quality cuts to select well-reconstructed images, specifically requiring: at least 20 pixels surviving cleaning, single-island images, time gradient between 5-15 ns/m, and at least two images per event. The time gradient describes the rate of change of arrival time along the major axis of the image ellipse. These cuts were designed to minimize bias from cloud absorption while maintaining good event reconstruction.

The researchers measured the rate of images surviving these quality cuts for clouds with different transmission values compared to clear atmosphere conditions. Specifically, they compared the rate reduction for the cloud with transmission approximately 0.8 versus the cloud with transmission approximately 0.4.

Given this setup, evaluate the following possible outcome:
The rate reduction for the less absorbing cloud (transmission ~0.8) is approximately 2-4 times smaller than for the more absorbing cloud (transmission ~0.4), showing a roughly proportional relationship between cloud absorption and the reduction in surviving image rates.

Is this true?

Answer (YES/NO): YES